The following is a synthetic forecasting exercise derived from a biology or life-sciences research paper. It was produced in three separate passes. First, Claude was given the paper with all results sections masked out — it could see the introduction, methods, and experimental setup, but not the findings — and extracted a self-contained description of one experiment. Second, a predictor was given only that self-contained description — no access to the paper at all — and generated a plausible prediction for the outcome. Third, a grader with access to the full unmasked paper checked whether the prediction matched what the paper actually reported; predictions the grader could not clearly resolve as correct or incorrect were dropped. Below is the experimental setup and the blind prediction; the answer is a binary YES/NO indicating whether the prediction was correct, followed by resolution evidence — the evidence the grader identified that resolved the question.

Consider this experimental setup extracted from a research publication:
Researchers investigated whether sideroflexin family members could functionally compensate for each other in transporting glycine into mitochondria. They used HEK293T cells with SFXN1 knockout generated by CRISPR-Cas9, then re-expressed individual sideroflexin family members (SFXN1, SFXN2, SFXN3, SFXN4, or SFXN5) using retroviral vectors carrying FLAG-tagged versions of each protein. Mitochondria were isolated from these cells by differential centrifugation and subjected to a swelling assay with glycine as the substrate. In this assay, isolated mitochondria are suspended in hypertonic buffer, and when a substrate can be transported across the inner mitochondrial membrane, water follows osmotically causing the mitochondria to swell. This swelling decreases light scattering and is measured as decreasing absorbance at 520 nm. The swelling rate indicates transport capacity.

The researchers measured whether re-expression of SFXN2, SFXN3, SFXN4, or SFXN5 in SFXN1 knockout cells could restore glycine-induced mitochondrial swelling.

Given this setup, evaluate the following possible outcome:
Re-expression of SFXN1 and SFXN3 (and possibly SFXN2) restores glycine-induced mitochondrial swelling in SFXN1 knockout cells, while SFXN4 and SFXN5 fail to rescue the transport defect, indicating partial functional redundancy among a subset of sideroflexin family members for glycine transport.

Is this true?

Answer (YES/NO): YES